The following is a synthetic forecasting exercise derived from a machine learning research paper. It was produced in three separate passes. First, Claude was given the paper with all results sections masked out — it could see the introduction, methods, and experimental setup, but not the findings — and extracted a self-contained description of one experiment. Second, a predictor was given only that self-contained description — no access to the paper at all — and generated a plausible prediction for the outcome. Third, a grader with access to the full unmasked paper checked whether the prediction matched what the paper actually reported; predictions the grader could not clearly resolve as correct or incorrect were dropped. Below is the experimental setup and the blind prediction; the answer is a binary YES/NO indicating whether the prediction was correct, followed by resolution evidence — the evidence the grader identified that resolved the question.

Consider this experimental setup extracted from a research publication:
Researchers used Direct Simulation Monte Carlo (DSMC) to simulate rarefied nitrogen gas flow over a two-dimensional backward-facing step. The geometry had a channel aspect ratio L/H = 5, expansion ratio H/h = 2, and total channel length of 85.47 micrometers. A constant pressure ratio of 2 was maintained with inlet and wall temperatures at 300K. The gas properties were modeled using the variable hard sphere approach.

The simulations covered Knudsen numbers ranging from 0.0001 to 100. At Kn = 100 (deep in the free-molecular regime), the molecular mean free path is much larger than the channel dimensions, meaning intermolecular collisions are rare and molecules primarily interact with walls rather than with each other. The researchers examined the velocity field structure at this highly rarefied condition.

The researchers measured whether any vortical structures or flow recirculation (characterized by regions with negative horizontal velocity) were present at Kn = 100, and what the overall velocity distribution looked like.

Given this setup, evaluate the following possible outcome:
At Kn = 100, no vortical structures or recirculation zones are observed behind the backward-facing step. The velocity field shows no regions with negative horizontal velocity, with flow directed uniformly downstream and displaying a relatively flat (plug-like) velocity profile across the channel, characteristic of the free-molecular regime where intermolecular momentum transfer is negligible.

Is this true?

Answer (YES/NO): YES